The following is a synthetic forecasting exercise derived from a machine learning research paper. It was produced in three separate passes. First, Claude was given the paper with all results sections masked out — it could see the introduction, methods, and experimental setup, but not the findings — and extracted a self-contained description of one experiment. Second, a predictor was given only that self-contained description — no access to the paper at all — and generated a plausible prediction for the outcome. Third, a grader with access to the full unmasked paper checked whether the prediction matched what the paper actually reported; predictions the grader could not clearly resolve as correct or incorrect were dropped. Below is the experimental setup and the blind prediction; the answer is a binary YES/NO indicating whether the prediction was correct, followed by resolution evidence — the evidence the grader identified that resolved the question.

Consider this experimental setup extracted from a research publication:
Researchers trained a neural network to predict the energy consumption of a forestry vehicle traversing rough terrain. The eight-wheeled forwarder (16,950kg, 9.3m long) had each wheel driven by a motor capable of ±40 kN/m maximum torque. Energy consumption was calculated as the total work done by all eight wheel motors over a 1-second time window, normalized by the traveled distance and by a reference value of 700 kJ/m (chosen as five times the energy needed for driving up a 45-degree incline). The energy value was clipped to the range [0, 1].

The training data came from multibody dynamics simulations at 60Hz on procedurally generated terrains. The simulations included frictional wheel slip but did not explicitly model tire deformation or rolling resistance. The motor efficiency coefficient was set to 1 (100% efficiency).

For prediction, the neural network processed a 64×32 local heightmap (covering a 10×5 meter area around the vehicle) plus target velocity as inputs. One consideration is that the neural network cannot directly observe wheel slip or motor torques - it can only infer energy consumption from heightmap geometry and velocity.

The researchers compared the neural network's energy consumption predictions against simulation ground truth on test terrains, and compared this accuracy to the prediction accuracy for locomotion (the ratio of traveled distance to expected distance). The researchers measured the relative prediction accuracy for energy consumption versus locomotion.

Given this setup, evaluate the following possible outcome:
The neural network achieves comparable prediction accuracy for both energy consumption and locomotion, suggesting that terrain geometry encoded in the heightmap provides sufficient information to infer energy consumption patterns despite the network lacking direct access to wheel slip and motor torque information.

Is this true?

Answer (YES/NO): NO